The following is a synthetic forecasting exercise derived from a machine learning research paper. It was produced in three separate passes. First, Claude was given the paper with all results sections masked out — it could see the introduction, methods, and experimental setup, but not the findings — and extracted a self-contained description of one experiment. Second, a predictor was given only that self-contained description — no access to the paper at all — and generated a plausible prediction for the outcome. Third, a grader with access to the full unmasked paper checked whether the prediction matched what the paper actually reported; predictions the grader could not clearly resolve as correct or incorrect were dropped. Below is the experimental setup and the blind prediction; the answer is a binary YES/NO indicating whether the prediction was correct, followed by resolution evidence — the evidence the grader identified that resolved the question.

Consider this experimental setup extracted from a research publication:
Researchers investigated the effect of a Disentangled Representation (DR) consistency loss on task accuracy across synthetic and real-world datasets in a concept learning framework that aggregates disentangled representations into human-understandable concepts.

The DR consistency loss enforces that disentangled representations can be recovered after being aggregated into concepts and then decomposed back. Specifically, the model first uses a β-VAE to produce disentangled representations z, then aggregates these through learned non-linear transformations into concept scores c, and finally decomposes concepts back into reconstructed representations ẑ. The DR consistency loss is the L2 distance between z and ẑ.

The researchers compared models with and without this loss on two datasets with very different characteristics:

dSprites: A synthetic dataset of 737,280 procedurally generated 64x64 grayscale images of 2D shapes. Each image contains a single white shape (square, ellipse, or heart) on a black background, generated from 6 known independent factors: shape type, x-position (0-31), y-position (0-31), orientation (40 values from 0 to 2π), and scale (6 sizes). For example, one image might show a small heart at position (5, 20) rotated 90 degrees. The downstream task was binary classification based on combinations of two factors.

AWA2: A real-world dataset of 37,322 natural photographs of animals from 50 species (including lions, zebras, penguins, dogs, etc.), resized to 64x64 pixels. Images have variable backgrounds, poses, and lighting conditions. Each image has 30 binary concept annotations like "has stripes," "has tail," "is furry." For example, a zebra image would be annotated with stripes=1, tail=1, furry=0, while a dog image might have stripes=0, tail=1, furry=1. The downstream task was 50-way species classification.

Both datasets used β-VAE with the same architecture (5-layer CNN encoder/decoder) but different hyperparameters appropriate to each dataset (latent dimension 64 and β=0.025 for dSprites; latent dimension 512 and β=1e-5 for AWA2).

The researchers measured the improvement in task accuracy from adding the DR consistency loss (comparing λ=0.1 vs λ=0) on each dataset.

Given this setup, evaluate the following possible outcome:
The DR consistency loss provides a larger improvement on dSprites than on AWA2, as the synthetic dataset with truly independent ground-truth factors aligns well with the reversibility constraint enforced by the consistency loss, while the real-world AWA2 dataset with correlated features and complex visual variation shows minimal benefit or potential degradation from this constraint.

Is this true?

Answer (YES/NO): NO